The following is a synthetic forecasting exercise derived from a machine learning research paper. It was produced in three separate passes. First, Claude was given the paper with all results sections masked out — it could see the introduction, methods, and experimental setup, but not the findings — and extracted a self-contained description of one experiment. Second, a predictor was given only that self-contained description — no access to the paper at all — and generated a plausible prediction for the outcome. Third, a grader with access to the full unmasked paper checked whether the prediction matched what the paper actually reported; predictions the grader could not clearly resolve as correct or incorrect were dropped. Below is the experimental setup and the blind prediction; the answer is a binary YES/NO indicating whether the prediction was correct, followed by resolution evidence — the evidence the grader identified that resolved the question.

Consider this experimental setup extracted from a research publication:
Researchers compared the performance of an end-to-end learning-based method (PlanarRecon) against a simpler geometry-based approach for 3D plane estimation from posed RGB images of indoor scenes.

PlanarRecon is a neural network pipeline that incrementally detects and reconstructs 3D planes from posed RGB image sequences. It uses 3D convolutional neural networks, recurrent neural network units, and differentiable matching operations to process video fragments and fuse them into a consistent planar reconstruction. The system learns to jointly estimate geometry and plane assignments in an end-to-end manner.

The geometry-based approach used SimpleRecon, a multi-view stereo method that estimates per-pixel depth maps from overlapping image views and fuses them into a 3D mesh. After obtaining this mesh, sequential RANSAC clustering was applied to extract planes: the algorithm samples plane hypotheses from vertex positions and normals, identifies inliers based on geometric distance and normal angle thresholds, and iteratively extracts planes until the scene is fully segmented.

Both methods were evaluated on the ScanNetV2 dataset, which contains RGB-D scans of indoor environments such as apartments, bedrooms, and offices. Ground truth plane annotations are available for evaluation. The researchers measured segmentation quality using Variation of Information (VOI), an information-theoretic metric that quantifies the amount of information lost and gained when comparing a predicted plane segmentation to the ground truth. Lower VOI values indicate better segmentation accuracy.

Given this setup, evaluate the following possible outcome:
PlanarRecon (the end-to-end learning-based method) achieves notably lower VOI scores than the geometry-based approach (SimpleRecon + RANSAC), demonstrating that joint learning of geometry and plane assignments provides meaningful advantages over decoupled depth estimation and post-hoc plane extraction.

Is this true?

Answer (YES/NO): NO